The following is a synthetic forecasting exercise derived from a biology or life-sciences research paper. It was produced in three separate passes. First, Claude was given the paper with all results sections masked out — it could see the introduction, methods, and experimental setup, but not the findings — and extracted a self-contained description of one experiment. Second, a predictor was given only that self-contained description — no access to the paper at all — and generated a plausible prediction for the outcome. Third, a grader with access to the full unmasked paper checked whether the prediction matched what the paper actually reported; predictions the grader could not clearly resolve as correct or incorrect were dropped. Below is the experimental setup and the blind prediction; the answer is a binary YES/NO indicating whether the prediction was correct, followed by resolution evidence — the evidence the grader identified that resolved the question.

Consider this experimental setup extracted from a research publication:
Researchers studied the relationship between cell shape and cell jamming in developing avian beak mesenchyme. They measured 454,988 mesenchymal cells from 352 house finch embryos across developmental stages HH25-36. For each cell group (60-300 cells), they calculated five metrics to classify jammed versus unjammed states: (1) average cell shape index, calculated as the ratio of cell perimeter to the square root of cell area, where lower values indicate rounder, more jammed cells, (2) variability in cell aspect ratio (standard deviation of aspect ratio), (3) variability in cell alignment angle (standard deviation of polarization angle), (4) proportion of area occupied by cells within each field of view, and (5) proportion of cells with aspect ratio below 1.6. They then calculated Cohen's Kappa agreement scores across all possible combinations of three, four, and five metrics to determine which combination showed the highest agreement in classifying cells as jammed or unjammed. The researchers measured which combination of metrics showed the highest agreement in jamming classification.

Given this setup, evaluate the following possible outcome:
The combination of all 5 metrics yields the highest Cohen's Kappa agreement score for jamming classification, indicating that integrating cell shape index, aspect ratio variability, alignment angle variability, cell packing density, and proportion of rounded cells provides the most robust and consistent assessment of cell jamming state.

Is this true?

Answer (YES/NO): NO